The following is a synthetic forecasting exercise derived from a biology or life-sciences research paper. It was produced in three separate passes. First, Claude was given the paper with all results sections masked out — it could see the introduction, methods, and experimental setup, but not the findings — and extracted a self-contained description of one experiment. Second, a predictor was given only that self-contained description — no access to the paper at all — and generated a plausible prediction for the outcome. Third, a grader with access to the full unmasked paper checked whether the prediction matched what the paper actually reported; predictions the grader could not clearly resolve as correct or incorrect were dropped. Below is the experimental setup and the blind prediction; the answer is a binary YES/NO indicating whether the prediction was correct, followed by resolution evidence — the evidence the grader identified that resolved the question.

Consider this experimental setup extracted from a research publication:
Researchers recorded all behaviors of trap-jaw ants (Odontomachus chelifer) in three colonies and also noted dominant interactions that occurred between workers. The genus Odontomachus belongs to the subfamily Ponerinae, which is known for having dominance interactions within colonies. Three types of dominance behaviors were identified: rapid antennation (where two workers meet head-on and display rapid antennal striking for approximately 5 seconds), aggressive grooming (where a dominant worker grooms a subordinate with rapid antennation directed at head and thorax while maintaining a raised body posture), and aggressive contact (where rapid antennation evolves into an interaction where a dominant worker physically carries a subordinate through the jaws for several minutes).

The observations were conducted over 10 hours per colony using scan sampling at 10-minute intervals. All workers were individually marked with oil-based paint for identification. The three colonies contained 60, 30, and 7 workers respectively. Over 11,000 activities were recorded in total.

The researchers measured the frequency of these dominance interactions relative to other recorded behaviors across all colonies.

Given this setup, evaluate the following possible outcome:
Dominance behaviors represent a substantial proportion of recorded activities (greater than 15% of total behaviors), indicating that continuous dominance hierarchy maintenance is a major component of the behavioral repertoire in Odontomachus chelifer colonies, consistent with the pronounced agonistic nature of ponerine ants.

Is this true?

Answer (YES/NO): NO